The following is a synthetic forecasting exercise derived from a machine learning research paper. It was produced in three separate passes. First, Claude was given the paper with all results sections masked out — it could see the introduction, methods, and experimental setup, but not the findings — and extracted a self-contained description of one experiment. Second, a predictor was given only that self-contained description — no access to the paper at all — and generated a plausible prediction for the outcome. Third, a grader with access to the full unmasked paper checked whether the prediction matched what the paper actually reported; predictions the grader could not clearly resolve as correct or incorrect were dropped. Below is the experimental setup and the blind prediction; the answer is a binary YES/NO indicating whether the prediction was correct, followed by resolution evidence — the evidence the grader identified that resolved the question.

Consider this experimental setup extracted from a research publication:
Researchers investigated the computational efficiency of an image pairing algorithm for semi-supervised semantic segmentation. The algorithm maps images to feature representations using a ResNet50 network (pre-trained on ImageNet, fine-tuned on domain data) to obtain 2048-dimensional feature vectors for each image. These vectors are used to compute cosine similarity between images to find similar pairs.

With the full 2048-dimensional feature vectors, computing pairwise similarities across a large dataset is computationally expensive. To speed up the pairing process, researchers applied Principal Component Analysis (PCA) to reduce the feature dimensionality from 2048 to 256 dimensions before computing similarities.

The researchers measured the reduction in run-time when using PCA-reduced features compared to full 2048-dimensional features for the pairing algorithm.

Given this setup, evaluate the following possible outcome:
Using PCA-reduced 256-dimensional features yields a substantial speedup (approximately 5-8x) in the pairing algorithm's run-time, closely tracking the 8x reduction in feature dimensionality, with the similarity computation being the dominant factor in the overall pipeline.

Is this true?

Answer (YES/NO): NO